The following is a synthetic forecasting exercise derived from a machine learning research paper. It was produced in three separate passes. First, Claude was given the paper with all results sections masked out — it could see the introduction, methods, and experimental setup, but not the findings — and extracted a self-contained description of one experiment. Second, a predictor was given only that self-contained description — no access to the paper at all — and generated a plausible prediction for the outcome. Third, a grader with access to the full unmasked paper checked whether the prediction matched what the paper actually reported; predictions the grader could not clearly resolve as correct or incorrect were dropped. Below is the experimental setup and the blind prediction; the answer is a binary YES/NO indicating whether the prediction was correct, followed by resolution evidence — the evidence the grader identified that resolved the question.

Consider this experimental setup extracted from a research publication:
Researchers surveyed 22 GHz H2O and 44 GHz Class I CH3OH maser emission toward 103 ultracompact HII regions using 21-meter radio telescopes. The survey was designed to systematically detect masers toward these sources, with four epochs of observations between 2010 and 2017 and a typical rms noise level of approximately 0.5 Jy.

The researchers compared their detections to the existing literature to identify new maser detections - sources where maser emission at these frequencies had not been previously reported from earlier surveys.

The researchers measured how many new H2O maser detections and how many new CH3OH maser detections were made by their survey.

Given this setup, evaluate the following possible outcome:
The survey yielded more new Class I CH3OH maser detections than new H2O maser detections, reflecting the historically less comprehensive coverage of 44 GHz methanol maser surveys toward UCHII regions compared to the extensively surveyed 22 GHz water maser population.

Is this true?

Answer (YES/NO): YES